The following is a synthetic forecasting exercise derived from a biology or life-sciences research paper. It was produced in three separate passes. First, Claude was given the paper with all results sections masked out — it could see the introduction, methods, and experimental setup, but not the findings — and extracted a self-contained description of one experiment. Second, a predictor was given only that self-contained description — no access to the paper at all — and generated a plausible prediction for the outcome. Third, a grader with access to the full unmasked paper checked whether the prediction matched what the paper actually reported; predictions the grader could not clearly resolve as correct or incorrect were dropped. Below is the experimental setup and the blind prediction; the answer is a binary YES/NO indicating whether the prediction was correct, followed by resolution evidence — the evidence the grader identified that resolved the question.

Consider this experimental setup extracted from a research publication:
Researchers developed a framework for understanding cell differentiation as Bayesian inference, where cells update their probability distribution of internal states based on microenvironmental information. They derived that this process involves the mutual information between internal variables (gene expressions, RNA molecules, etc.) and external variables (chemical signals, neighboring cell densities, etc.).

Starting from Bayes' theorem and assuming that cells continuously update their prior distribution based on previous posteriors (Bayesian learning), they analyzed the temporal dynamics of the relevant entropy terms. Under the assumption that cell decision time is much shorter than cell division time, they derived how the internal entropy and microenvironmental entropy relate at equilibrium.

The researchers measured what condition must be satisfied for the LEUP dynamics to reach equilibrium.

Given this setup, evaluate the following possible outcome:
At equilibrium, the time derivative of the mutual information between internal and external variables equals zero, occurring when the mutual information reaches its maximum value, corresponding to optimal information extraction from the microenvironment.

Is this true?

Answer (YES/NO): NO